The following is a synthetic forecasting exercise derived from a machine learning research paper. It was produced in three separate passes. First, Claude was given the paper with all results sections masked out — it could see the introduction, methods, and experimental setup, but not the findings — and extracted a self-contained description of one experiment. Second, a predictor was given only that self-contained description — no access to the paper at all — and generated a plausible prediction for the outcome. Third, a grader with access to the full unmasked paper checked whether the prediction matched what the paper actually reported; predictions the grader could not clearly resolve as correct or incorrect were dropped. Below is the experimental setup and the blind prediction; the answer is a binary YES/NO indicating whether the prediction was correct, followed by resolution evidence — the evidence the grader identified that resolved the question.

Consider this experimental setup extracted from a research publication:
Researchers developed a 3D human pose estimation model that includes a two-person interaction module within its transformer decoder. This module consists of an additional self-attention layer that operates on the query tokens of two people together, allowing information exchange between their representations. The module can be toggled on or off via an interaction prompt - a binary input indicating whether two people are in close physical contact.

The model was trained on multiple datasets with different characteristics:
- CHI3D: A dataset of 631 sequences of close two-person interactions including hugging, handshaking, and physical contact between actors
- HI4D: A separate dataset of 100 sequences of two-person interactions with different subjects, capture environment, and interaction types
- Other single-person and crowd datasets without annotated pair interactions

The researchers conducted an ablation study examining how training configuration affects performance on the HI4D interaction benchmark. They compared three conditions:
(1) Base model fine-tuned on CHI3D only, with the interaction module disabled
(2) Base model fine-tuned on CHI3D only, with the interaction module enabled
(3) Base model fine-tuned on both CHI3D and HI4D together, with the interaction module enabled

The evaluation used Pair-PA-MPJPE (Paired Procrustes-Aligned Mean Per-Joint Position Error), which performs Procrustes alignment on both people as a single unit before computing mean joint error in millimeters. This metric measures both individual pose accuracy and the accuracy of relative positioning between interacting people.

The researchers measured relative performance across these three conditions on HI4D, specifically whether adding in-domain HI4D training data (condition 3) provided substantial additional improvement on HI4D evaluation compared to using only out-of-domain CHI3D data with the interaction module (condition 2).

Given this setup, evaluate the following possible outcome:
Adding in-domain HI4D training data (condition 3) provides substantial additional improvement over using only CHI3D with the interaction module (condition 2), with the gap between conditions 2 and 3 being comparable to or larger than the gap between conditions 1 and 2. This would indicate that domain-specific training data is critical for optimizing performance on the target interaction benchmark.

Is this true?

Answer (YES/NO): NO